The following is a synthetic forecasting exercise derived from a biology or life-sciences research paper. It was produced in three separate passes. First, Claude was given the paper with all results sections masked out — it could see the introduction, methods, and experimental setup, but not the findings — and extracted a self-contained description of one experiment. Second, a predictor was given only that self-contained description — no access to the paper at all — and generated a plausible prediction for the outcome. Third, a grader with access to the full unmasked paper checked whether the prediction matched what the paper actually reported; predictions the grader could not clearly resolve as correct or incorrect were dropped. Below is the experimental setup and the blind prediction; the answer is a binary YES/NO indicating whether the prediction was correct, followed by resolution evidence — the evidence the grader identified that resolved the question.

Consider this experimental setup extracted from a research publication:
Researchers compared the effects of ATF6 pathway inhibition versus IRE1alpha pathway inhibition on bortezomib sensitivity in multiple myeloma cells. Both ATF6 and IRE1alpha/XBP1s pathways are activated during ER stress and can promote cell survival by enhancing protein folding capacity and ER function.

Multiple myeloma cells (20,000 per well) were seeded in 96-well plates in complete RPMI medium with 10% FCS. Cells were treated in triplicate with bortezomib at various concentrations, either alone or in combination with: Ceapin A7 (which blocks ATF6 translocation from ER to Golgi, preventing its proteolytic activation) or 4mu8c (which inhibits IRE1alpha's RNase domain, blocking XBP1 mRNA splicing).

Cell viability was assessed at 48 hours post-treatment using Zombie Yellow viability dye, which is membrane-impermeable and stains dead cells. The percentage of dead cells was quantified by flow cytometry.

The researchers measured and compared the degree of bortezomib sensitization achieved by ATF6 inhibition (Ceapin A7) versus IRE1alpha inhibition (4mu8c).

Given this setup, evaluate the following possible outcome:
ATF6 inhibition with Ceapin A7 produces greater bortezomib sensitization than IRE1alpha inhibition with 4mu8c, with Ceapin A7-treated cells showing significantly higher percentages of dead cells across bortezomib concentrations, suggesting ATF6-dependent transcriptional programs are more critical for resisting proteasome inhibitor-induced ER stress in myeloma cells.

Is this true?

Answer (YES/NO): NO